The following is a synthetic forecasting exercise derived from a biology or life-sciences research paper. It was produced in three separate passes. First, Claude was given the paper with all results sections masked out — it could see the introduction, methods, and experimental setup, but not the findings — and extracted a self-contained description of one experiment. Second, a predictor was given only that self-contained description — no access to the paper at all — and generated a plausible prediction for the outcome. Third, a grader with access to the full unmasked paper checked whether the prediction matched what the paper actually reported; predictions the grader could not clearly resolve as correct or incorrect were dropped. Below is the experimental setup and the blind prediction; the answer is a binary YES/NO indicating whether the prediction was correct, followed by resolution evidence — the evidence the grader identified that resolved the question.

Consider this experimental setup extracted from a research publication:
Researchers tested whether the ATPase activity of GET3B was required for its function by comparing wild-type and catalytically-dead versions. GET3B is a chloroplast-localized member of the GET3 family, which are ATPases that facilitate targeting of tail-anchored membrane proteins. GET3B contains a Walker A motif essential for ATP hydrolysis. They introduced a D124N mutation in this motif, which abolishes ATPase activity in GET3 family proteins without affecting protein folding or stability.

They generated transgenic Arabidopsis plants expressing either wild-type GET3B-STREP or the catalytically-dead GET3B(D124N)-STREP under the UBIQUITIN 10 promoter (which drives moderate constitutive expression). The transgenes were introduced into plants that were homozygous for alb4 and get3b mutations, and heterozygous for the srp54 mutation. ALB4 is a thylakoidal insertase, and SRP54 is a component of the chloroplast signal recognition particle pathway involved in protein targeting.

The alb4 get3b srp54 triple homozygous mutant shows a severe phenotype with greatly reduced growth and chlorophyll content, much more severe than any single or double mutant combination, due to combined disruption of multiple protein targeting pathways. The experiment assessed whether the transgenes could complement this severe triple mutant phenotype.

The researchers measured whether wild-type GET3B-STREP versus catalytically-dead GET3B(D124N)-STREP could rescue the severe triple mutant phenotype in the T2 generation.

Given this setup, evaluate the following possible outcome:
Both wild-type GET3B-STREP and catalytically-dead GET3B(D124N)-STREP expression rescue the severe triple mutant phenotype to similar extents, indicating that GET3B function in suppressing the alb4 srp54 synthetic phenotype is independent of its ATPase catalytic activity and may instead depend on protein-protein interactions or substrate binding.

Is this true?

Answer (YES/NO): NO